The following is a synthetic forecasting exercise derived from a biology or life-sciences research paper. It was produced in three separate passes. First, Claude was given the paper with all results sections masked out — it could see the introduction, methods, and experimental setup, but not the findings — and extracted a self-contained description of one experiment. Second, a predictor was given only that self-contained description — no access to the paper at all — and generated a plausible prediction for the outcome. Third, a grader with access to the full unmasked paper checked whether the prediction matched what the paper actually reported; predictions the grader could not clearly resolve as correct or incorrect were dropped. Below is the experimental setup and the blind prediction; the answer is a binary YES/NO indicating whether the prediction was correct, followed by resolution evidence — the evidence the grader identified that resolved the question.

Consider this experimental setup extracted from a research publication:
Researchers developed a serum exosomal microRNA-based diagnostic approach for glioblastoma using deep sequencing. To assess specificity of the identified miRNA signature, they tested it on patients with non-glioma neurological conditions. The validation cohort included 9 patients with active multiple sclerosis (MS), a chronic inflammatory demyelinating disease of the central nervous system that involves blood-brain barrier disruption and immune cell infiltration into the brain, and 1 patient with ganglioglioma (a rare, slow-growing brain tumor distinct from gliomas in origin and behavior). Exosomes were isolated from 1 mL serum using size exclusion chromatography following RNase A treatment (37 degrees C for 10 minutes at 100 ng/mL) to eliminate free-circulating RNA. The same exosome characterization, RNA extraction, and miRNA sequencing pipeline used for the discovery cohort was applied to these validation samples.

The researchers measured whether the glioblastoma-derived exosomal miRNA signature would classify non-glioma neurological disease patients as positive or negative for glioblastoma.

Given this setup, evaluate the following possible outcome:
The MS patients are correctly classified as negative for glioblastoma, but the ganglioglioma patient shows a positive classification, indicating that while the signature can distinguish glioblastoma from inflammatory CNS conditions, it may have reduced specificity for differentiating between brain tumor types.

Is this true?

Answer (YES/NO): NO